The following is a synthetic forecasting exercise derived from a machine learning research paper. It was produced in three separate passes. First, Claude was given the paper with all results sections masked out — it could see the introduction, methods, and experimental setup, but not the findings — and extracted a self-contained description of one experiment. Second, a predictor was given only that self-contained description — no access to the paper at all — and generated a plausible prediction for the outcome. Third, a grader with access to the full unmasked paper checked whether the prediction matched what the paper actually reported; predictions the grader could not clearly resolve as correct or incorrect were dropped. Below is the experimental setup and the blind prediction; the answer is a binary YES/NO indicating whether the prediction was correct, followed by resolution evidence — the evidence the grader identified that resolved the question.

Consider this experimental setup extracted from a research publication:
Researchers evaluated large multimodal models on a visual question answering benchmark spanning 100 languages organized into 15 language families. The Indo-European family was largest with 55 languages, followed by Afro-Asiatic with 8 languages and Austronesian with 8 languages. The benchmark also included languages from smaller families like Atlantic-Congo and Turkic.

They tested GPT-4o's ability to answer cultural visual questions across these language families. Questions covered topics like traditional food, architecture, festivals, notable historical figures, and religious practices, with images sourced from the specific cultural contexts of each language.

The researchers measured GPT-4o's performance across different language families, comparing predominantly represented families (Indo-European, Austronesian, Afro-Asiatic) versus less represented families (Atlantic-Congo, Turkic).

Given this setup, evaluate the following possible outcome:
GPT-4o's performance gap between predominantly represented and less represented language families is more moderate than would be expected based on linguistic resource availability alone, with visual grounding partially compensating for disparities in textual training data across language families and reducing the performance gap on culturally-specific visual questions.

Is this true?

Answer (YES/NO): NO